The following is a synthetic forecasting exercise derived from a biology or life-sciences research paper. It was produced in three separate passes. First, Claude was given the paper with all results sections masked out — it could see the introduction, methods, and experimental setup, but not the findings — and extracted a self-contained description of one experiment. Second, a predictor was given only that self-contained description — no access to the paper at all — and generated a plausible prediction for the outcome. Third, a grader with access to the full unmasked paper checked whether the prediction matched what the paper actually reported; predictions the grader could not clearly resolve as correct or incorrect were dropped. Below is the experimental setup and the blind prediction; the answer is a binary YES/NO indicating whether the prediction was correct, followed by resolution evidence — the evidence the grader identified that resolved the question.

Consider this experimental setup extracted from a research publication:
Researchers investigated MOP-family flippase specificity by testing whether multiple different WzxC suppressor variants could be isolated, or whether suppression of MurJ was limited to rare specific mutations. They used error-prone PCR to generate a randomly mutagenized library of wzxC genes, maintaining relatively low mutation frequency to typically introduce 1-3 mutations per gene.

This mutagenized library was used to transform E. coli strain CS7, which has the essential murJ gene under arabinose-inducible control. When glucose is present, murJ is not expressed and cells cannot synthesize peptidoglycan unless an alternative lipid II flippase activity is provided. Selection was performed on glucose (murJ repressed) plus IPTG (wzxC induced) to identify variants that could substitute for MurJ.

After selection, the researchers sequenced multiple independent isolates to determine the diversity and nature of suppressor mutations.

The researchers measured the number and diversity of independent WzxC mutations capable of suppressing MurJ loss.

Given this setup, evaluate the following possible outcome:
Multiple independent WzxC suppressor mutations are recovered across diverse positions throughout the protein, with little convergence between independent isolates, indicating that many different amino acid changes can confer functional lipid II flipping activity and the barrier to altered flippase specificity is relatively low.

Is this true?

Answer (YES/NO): NO